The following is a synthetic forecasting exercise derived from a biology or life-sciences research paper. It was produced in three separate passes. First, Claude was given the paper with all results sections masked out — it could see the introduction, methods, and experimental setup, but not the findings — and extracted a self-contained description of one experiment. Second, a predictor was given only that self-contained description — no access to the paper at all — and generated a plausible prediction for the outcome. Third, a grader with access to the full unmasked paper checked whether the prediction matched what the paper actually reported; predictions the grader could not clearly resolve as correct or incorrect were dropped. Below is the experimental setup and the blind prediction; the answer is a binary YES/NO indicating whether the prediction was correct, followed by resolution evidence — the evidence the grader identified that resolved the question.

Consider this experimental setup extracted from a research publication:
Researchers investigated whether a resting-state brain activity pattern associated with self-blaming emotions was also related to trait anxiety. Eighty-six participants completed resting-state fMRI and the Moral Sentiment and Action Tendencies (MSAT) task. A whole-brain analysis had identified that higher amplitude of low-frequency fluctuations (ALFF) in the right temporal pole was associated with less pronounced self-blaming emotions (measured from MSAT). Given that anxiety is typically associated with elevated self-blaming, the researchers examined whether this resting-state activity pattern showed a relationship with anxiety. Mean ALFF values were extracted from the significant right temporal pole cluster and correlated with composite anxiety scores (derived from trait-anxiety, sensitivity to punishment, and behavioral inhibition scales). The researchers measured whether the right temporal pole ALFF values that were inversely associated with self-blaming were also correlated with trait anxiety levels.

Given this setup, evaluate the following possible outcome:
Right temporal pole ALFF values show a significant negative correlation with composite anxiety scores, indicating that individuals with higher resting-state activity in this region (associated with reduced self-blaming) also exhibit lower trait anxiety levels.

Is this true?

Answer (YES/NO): NO